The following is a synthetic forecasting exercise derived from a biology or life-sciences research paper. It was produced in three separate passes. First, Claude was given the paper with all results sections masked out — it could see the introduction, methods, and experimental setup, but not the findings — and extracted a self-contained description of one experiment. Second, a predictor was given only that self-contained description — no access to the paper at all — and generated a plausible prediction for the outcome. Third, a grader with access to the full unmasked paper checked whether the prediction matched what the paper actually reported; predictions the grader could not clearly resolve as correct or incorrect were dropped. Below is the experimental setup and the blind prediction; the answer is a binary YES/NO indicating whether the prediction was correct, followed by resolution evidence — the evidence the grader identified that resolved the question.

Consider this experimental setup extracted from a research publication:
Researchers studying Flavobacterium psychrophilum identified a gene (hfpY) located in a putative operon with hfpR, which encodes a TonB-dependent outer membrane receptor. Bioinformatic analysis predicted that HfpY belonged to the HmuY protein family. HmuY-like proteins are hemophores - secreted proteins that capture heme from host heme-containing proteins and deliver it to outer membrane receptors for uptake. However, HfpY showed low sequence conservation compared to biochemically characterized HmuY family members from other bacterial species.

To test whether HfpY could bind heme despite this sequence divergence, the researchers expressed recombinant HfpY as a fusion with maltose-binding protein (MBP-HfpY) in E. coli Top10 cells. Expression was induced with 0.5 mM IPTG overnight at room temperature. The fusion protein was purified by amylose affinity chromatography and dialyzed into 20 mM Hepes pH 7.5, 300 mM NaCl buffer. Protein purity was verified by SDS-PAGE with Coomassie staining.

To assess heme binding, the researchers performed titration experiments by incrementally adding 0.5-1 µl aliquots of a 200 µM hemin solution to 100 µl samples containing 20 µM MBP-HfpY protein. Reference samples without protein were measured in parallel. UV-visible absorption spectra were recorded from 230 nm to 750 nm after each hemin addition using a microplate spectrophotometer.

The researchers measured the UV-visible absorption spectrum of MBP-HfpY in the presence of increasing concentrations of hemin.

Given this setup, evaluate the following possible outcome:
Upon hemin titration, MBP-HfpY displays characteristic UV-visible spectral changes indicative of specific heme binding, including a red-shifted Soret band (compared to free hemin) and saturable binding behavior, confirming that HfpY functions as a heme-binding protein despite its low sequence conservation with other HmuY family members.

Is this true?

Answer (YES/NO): YES